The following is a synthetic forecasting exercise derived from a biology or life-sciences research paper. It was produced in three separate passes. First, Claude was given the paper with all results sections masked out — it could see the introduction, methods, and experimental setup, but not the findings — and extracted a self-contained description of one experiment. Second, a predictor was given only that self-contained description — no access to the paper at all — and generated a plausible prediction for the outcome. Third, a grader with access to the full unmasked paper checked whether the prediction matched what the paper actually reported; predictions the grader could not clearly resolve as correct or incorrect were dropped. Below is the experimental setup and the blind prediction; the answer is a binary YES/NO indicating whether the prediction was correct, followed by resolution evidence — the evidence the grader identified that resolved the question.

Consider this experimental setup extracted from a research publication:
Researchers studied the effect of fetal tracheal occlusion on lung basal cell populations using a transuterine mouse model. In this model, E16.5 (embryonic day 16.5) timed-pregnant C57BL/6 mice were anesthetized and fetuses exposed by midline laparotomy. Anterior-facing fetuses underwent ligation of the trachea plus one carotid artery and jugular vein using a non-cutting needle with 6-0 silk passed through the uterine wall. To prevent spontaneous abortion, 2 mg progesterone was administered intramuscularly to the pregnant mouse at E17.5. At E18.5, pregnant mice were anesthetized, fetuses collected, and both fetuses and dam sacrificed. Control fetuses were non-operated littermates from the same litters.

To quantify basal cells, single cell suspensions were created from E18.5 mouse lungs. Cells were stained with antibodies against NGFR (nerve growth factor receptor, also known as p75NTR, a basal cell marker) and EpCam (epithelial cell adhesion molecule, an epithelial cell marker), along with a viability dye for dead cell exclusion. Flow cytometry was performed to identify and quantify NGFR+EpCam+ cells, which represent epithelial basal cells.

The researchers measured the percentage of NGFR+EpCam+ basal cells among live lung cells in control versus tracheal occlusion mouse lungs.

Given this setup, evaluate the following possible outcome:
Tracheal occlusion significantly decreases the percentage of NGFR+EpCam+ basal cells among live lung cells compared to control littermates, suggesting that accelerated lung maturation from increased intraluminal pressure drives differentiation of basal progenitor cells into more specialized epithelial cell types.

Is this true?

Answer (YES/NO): NO